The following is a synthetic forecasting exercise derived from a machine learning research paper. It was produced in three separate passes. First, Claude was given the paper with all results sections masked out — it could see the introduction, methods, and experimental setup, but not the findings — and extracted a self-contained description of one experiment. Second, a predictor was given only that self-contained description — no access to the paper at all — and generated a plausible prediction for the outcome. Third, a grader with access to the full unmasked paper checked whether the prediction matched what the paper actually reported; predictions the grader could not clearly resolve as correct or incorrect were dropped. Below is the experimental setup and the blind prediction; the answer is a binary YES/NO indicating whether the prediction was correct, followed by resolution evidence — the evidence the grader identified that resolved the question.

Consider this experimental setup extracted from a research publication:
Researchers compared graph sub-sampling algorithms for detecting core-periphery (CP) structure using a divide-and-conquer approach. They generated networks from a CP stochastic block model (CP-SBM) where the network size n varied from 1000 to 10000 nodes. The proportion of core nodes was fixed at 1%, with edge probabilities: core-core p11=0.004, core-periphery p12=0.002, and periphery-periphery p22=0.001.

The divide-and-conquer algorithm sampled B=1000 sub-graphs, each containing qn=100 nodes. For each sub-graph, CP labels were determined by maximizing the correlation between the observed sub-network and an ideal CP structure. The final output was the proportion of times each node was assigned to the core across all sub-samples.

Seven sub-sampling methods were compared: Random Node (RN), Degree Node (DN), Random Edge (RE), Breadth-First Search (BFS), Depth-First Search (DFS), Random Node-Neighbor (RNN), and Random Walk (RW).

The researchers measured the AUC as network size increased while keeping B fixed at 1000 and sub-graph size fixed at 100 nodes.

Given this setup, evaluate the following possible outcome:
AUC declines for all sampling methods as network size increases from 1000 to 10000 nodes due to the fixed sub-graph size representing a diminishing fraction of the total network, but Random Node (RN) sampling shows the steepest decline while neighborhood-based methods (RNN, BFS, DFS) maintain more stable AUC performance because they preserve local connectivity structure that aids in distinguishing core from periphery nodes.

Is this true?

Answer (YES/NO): NO